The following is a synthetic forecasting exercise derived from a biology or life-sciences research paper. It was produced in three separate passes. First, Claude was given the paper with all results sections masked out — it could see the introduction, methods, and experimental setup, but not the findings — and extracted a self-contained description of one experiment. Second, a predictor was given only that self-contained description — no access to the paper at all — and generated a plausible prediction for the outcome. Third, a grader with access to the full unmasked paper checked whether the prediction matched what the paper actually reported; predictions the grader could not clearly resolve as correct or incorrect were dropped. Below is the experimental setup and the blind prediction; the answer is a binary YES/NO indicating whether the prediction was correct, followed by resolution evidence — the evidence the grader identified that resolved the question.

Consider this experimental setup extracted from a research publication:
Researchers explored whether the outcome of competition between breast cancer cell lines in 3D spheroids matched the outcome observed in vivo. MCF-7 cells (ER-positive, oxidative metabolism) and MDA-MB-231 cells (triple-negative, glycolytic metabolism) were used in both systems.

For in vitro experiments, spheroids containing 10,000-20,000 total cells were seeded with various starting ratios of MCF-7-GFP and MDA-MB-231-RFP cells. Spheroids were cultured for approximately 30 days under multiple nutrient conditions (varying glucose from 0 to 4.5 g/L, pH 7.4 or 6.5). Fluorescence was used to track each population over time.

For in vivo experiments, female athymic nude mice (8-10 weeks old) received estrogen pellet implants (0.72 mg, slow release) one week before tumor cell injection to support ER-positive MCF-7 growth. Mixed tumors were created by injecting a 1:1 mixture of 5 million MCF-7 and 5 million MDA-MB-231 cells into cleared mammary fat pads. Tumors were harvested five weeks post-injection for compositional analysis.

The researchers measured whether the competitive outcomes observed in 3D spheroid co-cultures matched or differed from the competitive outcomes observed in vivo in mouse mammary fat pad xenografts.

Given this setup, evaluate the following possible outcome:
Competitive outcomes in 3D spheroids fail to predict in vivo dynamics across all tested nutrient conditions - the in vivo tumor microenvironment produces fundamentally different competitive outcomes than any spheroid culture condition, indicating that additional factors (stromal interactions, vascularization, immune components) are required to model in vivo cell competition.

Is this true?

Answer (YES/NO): NO